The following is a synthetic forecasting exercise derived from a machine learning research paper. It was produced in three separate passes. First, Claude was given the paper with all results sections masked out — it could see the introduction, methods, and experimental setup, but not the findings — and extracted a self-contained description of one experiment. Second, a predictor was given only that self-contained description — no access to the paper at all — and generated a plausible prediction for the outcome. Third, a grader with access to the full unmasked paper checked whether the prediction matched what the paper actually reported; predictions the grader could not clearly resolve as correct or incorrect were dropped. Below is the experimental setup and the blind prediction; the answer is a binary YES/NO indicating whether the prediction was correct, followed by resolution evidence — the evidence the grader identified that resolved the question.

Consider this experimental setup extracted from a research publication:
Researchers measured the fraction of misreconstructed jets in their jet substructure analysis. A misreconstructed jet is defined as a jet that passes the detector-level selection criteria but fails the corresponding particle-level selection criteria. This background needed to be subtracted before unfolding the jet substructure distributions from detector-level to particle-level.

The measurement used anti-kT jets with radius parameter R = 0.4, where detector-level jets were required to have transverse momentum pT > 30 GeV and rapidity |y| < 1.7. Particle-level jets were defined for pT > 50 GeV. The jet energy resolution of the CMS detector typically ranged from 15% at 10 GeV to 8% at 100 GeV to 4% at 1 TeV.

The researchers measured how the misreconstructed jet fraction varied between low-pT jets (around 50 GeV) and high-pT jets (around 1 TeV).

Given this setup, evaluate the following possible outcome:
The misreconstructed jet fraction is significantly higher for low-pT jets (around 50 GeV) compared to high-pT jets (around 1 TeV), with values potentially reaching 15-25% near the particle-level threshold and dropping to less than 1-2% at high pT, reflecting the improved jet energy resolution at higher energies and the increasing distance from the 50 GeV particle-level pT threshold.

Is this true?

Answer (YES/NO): NO